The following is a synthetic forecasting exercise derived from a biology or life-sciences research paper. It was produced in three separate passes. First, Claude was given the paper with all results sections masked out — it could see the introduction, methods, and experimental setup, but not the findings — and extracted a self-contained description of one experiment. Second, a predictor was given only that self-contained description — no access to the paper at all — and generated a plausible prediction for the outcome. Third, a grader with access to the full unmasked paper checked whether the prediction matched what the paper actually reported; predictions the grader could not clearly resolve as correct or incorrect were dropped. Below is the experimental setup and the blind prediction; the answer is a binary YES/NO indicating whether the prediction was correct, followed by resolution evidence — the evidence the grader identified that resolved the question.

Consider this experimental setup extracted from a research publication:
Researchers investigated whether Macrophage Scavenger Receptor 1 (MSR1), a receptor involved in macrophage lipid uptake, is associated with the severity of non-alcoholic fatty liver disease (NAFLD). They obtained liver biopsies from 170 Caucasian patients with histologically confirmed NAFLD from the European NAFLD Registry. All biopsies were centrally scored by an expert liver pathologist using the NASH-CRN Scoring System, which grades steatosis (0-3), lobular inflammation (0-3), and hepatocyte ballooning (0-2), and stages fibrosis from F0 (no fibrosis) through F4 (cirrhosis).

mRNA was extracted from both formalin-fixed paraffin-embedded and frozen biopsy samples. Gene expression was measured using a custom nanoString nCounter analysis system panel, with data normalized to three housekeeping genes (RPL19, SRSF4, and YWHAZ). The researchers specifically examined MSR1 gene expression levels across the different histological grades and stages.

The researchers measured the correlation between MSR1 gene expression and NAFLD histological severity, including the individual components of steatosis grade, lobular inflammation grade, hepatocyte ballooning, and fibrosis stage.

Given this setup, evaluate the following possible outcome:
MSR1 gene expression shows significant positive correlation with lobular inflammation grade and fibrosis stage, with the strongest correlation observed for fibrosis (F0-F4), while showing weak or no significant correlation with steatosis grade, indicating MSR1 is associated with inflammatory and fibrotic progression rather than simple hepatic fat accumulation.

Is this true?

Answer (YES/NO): NO